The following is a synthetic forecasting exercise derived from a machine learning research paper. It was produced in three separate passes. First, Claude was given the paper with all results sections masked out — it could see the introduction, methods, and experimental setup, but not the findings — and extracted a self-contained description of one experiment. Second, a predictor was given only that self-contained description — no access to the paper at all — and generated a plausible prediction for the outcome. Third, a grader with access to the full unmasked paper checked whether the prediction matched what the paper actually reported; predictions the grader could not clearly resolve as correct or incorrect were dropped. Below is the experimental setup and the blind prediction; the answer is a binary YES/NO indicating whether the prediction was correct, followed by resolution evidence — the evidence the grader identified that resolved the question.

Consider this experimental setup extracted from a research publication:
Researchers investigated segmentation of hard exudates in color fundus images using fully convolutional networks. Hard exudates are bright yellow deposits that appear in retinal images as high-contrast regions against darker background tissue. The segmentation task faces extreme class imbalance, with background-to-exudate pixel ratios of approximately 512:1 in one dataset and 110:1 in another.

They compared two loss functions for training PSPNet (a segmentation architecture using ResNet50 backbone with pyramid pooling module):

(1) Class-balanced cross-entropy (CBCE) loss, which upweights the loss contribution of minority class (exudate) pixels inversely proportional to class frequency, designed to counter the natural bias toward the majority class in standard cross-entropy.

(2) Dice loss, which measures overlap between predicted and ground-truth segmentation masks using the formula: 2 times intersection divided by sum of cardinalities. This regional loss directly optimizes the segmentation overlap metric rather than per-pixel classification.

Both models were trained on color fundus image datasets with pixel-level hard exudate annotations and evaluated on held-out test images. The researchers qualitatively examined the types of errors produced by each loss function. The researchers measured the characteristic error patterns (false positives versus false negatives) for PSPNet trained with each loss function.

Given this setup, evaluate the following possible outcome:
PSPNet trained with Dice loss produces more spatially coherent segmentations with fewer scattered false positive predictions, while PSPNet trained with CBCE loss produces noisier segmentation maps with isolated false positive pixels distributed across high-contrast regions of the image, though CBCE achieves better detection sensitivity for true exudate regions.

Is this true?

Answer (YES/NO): NO